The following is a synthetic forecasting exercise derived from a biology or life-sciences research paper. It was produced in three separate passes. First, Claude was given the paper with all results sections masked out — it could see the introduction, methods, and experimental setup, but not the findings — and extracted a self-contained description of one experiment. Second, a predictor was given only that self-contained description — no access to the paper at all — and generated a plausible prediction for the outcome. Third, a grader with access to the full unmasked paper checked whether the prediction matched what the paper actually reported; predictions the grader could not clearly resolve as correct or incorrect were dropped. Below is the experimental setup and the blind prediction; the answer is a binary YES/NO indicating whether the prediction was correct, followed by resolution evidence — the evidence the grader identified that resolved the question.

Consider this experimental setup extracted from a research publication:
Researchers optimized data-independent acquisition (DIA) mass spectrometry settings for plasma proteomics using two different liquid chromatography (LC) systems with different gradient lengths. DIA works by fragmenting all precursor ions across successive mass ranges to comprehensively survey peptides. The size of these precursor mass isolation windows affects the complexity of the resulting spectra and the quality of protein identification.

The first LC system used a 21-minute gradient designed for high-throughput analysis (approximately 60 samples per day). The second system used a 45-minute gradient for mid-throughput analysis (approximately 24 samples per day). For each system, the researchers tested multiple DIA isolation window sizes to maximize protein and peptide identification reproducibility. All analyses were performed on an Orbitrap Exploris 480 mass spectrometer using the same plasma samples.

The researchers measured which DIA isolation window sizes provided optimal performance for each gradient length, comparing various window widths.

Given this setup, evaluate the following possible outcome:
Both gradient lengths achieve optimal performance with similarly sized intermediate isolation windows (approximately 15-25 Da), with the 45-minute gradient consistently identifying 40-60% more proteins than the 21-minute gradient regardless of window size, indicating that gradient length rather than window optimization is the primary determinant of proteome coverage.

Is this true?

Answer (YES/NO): NO